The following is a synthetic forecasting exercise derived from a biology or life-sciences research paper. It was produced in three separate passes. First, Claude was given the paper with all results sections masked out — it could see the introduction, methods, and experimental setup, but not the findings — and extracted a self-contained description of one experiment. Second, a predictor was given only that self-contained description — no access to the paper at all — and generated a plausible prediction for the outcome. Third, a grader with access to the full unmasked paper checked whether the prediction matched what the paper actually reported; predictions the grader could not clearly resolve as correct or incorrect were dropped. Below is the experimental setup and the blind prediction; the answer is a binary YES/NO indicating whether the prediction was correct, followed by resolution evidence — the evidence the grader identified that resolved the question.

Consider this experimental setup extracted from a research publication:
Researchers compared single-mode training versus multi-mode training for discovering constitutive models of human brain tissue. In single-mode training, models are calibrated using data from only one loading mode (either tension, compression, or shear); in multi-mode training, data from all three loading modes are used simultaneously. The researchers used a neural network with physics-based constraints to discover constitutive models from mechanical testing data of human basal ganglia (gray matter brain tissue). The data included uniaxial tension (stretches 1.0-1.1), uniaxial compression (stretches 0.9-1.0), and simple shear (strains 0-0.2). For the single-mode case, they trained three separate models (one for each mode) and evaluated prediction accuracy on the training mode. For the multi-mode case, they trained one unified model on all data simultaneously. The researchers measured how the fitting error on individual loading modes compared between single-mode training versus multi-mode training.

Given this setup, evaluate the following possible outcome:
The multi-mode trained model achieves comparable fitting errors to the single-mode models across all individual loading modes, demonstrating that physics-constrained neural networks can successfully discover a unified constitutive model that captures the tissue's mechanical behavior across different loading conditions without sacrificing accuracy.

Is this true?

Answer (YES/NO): NO